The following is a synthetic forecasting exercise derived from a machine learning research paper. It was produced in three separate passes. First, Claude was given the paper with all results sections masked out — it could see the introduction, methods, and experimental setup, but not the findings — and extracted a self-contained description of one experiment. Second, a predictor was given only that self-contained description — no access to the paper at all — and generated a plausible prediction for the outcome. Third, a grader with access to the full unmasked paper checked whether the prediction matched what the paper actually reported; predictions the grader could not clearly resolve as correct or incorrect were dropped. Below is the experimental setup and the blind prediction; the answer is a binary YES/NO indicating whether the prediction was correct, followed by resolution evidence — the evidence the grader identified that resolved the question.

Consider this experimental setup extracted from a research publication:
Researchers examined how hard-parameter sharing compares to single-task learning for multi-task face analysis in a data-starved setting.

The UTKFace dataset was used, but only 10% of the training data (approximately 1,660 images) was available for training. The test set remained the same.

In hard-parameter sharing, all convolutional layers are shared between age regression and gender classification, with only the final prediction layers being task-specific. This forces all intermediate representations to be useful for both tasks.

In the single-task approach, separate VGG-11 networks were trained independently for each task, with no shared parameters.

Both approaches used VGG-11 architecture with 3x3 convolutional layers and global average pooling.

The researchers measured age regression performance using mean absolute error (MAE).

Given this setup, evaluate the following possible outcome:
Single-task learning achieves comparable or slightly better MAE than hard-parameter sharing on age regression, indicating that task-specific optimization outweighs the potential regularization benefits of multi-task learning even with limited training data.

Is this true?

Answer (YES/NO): YES